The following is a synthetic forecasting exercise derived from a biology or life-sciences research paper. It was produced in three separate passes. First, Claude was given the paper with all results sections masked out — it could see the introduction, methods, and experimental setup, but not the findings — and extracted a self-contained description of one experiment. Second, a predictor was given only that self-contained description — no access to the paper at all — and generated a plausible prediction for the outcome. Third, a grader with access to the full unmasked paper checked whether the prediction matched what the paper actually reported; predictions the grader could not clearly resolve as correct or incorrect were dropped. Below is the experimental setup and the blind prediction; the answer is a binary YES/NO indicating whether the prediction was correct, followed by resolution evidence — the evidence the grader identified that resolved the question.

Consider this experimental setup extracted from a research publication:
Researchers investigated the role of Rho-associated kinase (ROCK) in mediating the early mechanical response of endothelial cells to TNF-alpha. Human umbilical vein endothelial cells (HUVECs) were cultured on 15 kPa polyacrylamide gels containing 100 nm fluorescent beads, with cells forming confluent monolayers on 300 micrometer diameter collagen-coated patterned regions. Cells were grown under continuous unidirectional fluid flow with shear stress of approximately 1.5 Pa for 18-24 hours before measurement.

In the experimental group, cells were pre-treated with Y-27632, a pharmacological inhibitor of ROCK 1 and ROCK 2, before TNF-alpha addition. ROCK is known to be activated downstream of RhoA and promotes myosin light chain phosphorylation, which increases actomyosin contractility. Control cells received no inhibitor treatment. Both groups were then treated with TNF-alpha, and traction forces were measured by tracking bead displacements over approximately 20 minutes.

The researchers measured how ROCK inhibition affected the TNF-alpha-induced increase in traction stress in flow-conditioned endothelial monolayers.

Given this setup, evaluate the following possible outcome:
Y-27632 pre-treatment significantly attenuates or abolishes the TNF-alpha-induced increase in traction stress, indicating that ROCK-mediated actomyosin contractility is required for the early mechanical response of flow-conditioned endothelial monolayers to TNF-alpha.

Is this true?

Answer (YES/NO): YES